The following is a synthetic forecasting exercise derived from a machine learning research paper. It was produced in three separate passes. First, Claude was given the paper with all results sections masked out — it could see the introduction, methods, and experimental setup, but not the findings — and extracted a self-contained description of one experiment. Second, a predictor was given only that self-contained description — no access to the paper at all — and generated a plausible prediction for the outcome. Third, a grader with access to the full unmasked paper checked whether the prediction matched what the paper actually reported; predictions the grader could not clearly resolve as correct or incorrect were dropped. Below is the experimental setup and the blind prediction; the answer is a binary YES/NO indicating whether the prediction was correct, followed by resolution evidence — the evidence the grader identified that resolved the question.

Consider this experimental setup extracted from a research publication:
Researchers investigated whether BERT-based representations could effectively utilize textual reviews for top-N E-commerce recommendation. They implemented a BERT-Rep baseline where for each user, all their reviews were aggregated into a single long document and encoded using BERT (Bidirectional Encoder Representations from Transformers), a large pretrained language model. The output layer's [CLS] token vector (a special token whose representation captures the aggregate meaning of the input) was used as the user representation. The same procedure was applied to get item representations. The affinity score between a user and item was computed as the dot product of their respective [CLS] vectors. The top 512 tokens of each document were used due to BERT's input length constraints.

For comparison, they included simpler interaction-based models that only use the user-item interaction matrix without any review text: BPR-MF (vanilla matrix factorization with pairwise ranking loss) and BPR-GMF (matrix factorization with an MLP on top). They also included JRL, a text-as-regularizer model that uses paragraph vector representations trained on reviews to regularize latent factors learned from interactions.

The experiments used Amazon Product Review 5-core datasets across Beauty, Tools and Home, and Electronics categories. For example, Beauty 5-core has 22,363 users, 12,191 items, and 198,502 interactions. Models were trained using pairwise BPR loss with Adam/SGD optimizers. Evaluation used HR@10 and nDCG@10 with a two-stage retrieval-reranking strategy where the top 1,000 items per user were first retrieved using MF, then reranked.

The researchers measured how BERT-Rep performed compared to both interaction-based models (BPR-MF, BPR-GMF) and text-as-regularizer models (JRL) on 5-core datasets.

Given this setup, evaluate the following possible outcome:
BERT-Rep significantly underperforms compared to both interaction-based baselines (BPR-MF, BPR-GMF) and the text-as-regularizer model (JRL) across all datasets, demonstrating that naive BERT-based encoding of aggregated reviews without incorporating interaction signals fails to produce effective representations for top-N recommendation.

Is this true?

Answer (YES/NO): YES